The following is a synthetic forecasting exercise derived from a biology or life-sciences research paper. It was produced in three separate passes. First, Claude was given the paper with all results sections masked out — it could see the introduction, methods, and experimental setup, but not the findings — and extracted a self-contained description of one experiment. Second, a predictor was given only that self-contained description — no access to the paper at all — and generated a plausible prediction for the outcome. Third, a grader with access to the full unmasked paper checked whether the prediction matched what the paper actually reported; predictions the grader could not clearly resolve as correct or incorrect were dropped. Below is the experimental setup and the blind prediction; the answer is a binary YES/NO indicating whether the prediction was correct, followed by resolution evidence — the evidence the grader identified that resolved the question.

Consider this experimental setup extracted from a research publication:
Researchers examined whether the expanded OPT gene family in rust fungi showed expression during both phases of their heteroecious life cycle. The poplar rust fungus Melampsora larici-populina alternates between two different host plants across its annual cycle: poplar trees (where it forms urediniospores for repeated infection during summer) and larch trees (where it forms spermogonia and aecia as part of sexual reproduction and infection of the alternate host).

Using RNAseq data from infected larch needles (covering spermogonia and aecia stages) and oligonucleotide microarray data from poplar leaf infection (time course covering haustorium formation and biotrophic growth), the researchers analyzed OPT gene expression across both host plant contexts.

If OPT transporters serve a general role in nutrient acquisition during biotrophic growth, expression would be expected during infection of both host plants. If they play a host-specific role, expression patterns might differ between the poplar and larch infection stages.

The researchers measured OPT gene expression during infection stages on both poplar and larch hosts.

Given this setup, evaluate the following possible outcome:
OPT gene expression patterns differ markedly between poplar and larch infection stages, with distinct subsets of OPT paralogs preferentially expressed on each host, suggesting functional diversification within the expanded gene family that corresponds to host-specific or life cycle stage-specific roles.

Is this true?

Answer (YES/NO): NO